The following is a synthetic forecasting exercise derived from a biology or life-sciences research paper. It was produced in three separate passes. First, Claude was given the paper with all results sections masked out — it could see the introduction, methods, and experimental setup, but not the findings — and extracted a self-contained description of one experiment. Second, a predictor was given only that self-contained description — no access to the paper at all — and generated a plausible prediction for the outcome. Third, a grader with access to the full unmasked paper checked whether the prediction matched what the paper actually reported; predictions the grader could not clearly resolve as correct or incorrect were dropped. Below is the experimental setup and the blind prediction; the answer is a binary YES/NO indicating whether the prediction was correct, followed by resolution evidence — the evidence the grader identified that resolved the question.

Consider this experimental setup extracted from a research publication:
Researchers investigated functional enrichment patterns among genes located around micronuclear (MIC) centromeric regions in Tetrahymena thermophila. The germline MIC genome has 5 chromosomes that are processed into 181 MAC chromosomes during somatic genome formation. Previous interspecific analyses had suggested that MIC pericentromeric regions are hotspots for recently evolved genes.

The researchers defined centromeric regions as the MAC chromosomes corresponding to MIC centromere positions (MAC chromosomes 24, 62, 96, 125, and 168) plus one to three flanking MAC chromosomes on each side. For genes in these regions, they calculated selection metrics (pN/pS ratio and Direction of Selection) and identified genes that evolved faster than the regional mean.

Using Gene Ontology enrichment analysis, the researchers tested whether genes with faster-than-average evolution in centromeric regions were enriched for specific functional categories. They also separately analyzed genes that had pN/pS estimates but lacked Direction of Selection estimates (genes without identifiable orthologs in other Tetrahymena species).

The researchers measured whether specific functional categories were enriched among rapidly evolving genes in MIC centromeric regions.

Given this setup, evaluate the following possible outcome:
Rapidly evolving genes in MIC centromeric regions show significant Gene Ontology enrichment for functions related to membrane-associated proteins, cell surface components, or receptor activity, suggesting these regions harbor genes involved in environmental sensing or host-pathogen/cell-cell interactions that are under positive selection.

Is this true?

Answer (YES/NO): NO